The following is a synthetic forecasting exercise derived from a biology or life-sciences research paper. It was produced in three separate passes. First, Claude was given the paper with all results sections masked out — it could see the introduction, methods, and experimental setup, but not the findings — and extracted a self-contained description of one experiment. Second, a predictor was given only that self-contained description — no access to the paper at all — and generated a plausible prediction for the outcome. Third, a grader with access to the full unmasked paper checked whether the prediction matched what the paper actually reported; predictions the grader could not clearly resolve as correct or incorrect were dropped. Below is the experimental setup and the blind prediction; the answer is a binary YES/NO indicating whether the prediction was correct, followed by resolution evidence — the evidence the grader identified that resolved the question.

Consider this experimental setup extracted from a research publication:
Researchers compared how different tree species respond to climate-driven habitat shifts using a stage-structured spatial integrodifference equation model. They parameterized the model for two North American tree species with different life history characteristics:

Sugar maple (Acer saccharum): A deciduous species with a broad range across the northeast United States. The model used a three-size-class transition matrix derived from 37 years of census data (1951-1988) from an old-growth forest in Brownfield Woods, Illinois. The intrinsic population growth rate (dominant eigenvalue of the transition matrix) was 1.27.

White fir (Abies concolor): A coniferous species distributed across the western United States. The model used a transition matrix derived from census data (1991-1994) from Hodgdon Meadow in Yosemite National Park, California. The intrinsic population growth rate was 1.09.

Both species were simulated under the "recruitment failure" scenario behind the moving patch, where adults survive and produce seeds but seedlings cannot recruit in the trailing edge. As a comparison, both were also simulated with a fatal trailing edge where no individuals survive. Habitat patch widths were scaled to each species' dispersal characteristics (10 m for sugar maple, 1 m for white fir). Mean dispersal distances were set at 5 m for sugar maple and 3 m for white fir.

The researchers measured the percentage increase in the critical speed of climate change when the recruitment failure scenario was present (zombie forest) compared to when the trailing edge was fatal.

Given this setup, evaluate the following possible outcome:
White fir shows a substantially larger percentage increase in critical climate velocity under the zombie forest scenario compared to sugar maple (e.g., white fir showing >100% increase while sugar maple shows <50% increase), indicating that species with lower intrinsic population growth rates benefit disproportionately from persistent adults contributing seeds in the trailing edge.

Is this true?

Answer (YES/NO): YES